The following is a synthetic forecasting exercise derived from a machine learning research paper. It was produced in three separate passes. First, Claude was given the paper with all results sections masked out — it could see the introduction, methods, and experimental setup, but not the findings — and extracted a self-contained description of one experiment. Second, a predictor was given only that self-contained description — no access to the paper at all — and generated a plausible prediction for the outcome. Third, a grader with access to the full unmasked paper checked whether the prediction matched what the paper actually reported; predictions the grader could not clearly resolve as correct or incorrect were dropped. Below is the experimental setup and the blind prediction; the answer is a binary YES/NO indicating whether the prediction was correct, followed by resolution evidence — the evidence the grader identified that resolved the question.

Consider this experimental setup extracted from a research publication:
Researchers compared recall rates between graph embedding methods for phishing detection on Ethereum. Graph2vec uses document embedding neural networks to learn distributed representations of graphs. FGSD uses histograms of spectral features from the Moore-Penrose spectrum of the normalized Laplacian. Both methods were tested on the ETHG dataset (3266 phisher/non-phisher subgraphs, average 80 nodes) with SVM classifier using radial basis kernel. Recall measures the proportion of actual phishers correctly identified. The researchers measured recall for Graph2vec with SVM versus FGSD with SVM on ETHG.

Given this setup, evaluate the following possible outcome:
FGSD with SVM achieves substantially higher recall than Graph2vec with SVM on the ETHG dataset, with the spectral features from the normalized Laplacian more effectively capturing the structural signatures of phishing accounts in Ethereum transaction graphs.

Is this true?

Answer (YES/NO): YES